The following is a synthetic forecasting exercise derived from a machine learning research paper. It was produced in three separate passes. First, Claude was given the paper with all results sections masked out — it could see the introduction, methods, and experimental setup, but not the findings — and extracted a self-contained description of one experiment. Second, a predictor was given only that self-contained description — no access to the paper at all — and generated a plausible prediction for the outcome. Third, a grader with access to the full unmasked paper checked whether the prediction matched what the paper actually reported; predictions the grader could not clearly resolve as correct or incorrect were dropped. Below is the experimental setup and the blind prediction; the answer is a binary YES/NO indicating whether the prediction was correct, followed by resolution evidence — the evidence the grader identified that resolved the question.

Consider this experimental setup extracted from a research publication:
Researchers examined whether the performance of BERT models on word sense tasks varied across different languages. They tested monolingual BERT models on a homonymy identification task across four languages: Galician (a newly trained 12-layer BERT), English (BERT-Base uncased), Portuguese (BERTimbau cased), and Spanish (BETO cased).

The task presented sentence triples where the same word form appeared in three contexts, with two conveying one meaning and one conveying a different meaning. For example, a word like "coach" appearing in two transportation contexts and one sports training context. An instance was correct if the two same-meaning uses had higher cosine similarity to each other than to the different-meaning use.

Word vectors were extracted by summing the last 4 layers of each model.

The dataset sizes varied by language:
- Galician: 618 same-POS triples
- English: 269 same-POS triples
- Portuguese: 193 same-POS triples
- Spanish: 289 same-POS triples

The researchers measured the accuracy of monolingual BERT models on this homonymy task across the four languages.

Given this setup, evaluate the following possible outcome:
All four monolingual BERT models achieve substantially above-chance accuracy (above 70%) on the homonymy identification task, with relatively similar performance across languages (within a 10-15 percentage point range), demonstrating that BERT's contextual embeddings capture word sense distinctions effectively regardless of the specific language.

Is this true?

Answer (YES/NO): NO